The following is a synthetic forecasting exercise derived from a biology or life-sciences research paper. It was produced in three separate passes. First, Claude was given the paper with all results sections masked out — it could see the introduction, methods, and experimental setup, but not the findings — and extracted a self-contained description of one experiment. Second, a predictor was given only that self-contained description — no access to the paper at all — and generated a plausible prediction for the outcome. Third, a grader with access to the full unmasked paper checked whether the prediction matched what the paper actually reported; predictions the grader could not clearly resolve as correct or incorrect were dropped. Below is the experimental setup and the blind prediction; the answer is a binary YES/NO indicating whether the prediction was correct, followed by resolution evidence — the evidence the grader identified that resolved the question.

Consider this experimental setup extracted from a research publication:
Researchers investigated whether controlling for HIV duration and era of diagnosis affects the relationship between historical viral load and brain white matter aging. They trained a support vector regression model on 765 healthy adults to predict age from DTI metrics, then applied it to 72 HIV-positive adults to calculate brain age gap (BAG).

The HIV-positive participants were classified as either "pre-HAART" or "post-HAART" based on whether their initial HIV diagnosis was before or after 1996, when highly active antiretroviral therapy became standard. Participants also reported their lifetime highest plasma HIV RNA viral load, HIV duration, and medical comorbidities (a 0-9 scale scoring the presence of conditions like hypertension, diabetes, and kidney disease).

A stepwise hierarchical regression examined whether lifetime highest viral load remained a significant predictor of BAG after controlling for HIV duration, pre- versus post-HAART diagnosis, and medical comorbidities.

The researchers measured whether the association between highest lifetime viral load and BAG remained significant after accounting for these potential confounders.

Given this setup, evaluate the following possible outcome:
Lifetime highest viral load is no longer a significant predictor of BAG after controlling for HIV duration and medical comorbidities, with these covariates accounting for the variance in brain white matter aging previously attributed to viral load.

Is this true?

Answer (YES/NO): NO